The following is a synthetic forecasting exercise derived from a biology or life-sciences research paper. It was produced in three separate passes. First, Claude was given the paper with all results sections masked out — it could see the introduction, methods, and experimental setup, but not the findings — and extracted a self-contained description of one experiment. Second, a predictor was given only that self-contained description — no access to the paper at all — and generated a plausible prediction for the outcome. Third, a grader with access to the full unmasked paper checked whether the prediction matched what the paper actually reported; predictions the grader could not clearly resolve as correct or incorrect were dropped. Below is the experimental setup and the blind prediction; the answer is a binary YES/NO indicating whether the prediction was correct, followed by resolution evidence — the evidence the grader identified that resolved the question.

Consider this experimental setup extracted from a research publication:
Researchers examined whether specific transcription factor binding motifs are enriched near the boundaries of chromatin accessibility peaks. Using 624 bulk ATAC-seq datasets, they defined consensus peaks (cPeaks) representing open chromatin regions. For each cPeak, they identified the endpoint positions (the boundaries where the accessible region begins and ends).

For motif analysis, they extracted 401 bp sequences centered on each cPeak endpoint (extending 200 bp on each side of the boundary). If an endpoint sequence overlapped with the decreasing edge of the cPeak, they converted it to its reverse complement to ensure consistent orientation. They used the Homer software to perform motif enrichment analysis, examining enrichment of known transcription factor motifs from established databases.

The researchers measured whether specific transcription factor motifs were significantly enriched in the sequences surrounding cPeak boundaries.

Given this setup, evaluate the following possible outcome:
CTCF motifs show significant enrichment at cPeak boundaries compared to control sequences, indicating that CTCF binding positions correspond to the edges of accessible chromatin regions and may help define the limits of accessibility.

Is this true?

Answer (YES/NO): YES